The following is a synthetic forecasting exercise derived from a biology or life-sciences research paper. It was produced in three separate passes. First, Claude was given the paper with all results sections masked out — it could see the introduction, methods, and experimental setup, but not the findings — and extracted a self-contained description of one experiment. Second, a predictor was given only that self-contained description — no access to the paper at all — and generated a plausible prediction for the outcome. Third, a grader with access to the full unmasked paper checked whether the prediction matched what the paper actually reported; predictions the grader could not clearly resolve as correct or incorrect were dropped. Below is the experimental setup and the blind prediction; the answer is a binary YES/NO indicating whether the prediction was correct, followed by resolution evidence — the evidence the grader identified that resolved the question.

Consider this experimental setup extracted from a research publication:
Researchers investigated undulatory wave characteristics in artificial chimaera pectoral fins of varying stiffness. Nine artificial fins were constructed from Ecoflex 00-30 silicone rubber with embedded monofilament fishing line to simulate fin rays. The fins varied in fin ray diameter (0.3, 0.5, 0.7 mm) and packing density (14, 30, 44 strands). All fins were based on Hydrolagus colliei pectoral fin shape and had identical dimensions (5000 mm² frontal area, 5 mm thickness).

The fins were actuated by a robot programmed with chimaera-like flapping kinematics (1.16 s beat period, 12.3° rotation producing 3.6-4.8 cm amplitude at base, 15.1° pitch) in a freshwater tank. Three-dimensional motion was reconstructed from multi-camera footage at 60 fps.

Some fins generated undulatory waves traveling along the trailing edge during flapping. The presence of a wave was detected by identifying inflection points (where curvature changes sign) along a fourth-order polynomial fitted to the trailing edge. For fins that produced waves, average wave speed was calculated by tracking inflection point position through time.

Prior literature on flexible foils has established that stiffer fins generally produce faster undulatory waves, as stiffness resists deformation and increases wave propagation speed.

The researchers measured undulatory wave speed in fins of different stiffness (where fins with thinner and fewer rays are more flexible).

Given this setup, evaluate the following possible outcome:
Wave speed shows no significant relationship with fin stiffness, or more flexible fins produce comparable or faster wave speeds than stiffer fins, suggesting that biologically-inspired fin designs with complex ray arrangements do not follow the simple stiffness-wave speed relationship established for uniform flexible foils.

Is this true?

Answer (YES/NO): YES